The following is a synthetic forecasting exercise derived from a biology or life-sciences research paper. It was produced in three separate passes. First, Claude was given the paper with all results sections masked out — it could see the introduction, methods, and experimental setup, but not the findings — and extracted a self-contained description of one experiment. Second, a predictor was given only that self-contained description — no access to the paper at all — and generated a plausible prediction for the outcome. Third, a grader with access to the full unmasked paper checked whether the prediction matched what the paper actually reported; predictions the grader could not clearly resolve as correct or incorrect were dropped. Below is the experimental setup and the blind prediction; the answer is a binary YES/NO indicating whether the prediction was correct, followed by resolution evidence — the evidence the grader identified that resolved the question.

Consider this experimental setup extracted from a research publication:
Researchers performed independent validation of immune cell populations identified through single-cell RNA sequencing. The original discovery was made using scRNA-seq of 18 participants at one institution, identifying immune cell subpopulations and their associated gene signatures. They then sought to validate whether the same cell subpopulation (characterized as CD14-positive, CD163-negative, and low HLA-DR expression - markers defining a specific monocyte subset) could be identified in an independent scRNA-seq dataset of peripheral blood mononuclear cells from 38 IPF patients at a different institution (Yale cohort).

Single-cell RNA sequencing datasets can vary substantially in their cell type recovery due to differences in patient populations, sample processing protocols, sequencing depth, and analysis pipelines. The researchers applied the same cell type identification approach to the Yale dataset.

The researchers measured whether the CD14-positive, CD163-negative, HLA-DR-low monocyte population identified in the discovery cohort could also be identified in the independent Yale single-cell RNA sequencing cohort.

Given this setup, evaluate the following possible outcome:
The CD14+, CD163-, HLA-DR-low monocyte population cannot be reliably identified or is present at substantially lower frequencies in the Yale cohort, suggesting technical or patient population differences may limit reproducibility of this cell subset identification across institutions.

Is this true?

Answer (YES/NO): NO